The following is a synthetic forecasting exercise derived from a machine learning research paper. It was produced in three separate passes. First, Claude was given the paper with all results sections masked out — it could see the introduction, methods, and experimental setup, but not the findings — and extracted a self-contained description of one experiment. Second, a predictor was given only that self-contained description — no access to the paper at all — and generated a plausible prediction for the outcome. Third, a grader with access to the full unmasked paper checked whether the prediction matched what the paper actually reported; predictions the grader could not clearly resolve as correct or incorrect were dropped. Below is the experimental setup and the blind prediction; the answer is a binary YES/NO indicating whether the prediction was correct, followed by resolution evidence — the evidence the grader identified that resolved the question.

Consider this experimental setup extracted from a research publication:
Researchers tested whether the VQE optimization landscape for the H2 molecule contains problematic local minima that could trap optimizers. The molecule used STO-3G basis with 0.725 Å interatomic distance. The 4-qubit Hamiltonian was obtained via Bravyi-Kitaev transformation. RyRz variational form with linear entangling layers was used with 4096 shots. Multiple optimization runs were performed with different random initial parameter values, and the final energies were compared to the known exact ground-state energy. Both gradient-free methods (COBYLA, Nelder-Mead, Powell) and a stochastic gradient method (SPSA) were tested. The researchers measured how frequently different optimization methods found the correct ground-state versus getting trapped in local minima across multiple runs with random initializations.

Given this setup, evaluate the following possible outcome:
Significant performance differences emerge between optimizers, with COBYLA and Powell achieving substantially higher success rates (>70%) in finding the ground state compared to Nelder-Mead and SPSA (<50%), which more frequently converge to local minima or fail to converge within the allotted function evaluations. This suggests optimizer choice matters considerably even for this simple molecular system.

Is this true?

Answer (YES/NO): NO